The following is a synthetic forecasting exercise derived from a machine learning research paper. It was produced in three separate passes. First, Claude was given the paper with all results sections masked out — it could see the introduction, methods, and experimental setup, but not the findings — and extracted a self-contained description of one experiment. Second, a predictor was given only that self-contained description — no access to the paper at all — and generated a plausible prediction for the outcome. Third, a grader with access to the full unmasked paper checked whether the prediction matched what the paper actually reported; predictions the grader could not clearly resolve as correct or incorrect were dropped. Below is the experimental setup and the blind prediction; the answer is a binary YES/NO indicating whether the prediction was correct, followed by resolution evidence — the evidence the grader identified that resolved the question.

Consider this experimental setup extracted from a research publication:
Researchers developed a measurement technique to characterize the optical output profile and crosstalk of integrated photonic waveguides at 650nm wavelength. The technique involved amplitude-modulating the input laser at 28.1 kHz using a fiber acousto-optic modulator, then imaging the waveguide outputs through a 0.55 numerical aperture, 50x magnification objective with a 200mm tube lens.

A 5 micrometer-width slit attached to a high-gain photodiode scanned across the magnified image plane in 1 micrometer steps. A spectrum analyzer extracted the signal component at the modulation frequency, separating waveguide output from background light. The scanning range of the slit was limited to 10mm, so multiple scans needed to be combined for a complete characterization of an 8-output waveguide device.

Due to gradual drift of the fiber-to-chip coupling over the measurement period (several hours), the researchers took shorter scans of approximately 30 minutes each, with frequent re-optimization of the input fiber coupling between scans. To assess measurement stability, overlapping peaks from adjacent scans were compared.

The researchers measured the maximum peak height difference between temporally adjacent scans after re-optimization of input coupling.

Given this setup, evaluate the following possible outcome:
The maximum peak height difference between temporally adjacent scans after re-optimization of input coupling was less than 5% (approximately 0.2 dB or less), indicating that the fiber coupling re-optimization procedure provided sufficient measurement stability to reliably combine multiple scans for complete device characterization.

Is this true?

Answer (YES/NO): NO